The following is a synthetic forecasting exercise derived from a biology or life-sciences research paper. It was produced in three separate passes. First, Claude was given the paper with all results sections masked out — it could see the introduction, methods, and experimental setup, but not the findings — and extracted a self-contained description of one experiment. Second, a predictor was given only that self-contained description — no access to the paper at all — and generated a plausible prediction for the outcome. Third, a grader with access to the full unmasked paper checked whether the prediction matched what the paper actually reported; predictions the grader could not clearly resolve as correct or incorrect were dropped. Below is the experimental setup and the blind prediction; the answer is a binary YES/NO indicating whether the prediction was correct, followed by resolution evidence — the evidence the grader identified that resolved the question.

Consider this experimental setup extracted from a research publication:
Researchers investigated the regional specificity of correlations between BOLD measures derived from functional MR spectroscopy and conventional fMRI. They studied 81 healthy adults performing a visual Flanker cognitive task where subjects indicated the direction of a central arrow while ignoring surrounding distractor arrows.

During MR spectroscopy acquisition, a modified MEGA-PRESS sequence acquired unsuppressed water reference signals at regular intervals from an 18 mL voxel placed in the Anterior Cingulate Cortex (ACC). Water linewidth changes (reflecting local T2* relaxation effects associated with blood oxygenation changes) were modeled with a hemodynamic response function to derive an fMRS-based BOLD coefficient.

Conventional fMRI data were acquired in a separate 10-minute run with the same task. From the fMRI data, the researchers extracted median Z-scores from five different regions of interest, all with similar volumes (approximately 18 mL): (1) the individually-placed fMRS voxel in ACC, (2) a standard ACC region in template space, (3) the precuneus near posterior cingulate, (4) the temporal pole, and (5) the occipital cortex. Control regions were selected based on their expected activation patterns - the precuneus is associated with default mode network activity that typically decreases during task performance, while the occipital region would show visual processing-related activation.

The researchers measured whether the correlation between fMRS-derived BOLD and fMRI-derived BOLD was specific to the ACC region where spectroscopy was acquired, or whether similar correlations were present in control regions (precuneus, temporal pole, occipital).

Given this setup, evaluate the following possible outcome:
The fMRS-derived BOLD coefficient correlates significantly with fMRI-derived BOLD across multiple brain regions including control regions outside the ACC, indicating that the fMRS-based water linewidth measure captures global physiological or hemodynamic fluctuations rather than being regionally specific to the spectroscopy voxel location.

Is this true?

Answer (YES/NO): NO